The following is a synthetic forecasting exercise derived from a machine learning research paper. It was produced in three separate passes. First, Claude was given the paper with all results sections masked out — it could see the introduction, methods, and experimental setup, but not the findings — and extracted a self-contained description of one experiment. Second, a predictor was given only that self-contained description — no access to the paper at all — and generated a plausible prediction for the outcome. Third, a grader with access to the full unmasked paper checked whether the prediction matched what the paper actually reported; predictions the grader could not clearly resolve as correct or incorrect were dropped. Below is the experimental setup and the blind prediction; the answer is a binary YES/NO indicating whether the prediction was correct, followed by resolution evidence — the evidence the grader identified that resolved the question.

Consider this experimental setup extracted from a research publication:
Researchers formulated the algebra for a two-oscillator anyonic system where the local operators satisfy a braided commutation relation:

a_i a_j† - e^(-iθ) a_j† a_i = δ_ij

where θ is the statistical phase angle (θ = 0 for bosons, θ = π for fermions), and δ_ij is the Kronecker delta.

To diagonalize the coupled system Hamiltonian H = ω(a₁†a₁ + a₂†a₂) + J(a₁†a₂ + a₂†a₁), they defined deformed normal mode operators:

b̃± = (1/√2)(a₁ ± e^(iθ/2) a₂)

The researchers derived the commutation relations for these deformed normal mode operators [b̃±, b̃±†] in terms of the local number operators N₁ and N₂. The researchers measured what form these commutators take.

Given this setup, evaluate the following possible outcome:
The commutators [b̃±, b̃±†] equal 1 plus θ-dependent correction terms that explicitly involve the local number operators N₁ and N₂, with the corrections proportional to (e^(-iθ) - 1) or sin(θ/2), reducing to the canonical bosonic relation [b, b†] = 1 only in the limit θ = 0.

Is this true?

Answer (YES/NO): NO